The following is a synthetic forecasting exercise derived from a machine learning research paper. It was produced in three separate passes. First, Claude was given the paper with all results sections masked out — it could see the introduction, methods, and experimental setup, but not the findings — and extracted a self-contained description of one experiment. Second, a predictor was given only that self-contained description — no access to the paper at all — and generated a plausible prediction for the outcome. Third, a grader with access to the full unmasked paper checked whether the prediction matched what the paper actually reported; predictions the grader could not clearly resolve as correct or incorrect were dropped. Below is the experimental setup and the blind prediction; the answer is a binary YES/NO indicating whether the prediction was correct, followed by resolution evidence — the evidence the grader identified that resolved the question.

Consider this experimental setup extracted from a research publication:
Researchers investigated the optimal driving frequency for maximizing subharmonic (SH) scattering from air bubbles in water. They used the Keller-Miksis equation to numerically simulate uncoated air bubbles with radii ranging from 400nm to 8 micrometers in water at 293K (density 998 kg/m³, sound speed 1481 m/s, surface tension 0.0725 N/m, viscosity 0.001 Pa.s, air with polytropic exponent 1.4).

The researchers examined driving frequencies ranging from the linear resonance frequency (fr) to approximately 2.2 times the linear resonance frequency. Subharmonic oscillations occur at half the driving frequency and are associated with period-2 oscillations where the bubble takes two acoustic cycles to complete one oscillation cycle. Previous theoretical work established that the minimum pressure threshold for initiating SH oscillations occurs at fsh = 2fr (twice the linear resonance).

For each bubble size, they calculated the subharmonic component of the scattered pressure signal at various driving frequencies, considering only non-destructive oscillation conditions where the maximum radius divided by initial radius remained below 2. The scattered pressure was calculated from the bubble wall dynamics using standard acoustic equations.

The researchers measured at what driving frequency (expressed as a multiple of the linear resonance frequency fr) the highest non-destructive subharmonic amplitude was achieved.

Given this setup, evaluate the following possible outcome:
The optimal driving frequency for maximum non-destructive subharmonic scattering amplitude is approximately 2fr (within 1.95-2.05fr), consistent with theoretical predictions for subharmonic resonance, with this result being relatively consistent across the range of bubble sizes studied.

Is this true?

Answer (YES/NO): NO